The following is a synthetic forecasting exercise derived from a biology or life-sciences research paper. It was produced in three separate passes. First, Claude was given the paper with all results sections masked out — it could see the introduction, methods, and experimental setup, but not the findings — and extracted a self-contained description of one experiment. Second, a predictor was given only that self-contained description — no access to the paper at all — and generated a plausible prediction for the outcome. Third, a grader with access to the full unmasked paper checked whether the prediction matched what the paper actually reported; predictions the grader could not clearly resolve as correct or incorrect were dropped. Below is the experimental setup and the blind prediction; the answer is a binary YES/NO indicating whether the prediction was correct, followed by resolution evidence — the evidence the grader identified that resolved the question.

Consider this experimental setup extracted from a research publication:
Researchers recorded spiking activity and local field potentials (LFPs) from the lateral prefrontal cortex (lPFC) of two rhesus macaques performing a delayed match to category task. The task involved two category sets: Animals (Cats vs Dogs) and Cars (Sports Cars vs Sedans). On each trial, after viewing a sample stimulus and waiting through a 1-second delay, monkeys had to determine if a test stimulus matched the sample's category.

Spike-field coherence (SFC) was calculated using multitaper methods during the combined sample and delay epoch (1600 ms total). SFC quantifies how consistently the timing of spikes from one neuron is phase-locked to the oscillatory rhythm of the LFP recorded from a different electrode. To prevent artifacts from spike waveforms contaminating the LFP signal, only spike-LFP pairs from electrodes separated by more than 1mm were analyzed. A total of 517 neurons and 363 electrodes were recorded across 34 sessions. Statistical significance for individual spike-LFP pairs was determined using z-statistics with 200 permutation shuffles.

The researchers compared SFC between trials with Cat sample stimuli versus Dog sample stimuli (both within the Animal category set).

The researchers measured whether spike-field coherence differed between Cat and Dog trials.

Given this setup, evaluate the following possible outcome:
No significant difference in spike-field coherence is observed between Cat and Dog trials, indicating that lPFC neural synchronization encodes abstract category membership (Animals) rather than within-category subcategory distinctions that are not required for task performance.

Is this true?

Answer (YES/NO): NO